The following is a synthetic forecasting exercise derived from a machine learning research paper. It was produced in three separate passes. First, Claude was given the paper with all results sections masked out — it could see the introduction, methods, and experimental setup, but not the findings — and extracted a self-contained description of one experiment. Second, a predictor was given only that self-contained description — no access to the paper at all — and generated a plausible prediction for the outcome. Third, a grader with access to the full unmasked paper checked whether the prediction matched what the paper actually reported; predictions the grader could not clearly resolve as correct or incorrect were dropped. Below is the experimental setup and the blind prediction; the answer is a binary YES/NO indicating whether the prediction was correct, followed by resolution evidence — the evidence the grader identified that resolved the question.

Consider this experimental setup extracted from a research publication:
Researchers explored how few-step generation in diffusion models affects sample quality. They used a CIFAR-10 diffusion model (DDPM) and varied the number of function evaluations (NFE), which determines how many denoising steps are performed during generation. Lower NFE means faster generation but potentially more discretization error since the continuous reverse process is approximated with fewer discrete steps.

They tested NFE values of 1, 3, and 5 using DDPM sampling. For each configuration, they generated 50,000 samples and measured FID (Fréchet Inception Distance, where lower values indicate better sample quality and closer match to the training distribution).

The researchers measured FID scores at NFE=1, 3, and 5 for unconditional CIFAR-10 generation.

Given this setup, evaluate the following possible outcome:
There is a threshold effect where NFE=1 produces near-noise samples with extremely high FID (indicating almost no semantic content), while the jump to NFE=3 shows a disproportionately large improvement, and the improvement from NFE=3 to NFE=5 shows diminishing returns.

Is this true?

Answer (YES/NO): YES